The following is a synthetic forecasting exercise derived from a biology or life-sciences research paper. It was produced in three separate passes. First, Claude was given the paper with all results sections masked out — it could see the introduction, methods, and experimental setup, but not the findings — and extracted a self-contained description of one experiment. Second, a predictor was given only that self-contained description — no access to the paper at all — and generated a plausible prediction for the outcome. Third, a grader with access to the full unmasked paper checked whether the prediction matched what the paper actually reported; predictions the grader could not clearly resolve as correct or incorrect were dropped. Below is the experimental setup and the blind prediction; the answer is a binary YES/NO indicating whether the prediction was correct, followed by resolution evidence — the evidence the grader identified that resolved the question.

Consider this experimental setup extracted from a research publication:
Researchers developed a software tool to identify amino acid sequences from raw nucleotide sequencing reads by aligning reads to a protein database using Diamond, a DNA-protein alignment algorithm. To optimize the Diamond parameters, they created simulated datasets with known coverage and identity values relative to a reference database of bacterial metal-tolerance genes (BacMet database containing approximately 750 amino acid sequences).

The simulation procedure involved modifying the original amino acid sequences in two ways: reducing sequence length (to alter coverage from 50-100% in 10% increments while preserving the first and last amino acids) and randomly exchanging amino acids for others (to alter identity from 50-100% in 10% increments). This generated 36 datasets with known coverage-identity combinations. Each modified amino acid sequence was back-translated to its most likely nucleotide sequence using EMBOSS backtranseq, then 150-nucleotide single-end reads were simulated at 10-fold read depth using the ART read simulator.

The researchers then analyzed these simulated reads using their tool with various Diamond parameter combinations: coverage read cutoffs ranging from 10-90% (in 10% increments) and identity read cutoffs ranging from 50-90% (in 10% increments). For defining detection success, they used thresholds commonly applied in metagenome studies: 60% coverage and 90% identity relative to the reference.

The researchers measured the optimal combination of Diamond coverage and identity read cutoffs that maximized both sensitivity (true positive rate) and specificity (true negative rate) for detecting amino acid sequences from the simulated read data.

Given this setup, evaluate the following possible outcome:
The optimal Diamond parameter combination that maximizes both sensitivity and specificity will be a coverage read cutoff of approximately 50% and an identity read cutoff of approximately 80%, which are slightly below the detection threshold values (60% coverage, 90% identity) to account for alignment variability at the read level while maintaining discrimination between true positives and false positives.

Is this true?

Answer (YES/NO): NO